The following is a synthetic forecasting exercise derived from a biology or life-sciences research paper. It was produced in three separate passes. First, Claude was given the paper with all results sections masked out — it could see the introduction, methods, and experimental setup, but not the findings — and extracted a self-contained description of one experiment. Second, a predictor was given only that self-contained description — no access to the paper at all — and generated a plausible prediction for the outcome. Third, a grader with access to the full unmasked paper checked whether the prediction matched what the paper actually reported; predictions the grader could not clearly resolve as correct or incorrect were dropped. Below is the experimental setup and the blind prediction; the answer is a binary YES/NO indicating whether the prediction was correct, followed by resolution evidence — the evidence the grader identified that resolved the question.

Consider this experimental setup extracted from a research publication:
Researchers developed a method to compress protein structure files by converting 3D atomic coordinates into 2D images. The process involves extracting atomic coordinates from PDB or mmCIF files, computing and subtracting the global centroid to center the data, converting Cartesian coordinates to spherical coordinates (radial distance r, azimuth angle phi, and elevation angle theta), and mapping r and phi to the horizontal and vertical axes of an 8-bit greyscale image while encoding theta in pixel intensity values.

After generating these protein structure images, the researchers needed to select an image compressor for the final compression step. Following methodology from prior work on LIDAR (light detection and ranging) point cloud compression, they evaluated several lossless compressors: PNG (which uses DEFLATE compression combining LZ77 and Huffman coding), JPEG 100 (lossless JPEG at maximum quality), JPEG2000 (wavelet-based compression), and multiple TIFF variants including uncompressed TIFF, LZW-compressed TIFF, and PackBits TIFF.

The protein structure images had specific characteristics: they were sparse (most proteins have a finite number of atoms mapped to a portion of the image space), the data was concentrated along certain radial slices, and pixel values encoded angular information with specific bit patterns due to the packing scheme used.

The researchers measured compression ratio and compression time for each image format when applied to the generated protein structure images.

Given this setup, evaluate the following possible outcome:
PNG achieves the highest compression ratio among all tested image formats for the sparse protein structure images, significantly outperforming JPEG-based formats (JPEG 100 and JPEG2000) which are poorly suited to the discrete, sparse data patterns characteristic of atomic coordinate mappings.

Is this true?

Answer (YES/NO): NO